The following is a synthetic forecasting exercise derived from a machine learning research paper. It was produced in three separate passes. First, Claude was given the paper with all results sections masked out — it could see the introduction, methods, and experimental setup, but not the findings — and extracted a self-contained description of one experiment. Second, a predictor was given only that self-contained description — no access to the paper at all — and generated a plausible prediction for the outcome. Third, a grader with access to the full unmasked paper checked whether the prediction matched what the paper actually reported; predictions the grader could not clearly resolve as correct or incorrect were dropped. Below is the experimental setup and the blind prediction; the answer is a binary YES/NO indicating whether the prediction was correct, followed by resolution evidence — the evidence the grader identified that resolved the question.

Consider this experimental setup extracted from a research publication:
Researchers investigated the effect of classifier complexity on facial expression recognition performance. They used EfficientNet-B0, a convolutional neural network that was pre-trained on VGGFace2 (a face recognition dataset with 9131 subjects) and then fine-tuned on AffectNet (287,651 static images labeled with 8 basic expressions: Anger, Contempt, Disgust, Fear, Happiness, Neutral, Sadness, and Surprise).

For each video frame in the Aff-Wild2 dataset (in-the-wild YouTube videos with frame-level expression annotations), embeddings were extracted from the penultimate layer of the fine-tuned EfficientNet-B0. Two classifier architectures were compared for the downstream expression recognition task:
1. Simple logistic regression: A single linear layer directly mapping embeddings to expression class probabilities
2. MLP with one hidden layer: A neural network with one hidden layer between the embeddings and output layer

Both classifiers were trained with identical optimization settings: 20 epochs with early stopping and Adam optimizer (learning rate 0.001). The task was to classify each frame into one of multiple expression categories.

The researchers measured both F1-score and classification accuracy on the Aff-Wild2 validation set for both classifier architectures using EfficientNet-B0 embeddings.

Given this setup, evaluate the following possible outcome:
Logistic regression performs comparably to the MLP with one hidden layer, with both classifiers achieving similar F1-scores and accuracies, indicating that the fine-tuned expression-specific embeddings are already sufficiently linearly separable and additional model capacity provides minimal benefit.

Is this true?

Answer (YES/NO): NO